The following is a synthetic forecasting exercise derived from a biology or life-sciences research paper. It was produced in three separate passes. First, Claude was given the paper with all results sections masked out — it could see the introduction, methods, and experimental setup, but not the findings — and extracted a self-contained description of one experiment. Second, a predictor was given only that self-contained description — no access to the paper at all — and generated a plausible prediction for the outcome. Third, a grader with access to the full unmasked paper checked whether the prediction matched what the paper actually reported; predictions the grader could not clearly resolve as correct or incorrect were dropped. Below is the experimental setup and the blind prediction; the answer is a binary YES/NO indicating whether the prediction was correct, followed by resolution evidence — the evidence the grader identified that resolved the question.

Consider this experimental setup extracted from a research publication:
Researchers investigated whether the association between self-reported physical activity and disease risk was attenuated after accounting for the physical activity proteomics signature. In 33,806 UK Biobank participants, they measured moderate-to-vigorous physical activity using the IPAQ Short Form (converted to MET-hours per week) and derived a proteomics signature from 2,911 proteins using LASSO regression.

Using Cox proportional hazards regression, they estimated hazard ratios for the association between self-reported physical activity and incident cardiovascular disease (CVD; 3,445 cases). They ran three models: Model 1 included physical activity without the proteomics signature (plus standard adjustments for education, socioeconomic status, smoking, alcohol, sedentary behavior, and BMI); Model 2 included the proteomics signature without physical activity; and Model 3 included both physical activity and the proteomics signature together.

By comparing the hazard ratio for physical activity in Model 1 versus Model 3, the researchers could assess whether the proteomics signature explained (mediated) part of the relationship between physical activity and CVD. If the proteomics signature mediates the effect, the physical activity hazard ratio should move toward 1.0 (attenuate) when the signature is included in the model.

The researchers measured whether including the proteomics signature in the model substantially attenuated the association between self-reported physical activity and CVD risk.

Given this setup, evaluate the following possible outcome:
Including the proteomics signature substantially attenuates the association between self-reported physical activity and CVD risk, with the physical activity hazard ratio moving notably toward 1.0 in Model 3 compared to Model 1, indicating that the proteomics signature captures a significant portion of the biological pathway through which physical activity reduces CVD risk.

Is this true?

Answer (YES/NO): NO